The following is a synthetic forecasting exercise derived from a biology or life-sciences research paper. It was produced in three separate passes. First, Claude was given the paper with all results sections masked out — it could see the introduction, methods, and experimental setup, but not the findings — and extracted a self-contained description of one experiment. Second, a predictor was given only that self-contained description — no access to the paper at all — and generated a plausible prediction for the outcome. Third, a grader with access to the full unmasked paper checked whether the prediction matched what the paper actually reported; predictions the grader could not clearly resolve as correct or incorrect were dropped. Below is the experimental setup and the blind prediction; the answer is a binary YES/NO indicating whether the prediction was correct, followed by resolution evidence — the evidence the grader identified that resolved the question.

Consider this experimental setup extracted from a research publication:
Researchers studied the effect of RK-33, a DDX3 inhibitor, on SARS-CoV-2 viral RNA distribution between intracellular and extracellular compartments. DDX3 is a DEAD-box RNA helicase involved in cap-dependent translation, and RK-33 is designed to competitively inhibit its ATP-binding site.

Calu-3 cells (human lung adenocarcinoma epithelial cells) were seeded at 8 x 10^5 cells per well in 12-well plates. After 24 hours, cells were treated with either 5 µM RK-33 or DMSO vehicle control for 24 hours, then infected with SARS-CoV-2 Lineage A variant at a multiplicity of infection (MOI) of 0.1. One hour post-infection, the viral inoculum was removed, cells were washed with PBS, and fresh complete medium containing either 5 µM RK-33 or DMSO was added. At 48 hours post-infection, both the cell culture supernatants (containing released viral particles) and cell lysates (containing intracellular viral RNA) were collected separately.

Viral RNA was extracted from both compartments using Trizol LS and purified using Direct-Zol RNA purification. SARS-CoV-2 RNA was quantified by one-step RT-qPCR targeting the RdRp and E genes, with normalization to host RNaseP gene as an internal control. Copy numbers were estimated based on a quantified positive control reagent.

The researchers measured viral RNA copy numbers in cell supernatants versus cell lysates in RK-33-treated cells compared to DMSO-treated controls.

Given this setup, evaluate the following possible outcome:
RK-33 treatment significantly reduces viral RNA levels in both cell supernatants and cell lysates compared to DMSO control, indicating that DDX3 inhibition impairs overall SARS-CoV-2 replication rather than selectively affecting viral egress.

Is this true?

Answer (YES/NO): YES